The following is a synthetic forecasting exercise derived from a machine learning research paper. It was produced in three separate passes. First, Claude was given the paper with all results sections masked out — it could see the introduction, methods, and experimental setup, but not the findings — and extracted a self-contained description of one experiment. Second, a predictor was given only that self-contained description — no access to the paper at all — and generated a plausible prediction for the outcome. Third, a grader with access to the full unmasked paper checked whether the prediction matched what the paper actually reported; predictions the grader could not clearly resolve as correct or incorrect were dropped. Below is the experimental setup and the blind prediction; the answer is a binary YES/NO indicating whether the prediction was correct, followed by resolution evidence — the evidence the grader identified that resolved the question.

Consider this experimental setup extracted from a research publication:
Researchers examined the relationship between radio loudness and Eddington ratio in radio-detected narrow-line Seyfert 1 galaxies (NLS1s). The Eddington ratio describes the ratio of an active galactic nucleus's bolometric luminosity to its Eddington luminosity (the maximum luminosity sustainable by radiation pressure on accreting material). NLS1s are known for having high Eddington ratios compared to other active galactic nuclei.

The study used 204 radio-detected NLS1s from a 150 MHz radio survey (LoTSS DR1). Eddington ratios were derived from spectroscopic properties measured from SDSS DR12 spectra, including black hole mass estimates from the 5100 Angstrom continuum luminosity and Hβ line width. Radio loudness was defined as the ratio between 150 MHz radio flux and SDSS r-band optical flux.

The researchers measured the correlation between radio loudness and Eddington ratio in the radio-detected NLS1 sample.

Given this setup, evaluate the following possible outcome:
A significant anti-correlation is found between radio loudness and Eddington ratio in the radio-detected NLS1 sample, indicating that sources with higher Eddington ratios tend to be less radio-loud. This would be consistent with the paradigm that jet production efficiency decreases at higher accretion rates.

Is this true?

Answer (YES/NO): NO